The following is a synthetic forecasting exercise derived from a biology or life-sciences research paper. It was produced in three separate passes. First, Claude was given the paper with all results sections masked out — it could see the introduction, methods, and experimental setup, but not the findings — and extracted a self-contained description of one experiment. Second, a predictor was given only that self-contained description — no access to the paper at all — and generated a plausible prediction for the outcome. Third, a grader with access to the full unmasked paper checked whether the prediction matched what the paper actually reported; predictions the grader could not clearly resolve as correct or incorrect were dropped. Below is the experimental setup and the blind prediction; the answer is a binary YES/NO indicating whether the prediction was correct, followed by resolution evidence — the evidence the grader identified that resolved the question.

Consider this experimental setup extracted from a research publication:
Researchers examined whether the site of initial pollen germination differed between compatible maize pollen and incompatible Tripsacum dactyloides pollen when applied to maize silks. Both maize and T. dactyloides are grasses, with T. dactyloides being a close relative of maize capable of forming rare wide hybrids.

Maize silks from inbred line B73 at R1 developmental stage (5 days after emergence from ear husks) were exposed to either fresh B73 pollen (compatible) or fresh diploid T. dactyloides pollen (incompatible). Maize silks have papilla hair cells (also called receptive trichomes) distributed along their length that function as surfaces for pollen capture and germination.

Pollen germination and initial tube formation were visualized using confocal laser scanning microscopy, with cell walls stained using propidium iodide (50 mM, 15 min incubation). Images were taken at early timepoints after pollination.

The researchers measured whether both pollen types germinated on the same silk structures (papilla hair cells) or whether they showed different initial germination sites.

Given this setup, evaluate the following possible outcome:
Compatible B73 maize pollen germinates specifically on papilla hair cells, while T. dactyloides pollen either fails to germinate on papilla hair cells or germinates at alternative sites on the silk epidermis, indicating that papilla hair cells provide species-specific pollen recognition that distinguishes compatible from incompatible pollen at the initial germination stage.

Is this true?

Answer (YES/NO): NO